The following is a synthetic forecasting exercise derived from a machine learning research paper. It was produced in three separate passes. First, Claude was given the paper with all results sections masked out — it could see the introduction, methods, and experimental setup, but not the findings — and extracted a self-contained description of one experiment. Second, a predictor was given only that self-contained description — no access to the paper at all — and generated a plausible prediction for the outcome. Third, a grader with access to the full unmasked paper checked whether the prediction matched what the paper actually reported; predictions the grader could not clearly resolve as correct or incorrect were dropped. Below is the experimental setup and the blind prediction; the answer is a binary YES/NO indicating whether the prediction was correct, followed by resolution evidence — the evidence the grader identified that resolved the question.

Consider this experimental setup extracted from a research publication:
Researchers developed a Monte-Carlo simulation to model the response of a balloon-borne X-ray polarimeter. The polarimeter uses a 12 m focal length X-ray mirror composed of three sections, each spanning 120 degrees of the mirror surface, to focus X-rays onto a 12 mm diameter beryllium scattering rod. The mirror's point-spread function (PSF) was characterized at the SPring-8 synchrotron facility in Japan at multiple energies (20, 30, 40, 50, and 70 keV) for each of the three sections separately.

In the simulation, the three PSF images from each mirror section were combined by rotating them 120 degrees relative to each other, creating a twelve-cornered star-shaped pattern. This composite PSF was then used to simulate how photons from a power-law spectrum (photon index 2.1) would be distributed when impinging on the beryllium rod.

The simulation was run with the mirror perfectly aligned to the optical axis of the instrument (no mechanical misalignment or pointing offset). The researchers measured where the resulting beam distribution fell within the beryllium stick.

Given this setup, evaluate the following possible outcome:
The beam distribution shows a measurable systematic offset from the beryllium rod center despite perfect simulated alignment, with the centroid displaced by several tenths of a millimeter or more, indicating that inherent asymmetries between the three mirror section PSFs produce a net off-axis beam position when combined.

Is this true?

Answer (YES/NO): YES